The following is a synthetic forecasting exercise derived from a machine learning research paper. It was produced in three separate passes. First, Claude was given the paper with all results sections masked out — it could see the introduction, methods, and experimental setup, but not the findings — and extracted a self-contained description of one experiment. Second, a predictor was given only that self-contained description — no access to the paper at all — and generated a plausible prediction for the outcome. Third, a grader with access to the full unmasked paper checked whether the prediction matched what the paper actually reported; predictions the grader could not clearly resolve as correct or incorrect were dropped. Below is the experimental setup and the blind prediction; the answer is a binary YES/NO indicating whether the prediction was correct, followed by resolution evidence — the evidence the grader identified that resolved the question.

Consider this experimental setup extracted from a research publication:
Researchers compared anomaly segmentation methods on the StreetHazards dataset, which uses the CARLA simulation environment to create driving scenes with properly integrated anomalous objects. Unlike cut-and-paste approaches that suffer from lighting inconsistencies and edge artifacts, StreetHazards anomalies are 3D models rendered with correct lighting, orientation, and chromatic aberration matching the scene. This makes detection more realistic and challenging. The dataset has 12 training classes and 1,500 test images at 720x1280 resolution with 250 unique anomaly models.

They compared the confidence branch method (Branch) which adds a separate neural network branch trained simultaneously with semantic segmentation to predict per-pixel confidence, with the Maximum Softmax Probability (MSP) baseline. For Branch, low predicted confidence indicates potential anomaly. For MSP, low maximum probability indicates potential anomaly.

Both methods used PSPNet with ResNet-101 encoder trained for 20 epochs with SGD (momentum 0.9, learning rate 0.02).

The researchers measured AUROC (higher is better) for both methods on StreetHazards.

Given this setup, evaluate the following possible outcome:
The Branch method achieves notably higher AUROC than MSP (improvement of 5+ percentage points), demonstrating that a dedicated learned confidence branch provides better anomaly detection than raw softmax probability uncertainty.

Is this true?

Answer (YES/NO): NO